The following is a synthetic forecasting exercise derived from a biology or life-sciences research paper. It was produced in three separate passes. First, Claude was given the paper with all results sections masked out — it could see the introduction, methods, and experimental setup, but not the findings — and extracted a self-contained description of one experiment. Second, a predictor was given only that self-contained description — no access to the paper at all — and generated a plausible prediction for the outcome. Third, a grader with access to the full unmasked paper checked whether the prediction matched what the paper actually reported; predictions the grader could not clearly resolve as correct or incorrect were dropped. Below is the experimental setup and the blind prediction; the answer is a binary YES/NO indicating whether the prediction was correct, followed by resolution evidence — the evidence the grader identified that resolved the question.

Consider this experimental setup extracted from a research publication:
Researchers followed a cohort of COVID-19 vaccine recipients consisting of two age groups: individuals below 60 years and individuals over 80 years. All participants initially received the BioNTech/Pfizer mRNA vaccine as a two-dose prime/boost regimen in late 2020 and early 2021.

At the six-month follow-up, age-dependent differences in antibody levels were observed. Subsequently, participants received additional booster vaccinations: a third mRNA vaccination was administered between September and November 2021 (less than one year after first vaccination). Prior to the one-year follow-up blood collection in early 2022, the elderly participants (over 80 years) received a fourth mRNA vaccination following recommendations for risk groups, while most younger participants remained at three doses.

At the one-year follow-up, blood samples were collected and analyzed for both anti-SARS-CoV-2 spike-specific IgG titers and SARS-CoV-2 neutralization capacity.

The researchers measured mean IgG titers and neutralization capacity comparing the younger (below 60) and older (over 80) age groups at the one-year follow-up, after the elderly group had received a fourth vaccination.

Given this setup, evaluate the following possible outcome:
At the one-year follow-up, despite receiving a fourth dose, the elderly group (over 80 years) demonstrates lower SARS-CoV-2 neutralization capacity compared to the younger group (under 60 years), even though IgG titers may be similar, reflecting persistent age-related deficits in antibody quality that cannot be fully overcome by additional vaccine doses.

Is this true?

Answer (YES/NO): NO